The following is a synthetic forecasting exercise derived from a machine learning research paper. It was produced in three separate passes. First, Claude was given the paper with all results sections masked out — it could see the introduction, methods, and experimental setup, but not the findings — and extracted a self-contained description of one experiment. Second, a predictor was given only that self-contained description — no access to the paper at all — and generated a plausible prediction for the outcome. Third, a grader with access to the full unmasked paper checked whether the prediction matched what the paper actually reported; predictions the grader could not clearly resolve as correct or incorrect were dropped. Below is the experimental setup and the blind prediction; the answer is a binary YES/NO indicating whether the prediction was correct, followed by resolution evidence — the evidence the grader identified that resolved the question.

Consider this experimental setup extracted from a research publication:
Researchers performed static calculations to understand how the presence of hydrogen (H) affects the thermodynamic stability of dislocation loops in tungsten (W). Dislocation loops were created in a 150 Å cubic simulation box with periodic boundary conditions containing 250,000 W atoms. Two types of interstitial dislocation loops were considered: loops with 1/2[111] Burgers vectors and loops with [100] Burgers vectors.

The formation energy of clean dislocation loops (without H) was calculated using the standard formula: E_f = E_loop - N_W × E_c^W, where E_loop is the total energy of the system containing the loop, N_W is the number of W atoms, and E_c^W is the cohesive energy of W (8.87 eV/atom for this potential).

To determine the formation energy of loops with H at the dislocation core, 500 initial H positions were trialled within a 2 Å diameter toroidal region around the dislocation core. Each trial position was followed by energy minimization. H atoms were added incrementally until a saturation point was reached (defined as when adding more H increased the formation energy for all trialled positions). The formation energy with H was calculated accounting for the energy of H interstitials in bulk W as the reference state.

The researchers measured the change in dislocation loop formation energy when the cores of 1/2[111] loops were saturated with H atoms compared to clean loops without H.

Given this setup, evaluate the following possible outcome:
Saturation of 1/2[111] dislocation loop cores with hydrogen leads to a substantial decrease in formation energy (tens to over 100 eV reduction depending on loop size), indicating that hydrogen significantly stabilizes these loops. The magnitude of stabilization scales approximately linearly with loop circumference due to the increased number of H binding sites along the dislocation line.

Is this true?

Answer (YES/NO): NO